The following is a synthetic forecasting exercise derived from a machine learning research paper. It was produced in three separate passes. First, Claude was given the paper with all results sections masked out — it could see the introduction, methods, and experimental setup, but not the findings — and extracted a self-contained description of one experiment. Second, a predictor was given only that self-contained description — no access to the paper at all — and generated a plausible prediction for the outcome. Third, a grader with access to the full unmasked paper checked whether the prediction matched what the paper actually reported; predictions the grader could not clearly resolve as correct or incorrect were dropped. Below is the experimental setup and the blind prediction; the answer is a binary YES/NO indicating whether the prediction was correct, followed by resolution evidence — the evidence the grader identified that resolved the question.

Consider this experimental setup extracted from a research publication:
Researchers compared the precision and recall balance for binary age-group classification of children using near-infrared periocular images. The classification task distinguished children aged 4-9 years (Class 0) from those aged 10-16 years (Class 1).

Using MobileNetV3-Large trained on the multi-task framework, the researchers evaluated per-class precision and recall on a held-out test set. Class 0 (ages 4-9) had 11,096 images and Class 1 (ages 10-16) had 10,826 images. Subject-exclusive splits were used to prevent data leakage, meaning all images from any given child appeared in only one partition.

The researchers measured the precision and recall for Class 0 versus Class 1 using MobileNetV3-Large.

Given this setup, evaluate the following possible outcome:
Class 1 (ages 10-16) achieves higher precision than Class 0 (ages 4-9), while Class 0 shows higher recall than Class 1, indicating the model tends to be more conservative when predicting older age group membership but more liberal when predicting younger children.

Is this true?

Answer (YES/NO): NO